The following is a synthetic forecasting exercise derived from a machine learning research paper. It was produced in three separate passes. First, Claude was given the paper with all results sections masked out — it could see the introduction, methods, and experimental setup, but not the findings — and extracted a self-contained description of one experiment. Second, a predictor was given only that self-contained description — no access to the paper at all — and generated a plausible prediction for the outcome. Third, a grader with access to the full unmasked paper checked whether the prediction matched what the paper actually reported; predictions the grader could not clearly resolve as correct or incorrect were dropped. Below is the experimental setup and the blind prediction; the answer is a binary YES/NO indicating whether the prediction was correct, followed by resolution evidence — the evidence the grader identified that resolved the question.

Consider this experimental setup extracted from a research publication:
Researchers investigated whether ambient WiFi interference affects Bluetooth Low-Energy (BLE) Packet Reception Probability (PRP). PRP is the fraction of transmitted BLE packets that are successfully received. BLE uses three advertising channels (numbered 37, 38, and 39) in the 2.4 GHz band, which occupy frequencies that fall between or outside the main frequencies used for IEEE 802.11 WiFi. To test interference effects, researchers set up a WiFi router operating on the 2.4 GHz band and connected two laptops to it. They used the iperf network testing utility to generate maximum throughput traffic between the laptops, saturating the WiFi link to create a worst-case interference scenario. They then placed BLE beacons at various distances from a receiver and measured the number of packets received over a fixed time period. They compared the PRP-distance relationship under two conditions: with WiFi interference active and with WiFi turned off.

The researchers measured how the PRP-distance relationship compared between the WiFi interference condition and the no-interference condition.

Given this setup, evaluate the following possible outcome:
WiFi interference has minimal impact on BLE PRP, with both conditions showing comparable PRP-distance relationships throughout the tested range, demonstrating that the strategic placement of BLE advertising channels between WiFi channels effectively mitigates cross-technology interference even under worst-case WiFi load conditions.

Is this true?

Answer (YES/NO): YES